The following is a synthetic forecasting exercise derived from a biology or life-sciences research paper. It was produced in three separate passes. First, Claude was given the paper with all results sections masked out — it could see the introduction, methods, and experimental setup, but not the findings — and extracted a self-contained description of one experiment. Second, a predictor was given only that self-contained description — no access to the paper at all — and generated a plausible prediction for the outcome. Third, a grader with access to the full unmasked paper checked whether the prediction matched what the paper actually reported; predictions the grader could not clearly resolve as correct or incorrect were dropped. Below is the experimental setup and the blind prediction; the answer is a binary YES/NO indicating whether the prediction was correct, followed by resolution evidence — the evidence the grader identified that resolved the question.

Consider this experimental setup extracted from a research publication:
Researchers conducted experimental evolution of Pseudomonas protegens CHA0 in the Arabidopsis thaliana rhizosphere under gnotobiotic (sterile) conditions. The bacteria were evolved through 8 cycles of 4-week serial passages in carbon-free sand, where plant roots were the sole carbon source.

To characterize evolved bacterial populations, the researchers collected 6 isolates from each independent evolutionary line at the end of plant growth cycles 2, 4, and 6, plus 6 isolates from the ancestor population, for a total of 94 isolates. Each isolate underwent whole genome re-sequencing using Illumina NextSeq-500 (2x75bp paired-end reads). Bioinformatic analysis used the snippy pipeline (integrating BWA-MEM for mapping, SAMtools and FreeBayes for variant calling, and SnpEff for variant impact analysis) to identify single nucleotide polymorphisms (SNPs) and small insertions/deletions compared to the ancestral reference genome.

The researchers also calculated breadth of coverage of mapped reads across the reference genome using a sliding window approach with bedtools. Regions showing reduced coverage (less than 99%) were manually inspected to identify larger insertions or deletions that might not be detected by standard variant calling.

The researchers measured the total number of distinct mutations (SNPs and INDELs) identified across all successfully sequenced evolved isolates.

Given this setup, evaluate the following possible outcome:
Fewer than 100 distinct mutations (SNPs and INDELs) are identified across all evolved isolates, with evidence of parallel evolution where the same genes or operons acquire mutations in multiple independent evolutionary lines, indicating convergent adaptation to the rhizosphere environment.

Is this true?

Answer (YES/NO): YES